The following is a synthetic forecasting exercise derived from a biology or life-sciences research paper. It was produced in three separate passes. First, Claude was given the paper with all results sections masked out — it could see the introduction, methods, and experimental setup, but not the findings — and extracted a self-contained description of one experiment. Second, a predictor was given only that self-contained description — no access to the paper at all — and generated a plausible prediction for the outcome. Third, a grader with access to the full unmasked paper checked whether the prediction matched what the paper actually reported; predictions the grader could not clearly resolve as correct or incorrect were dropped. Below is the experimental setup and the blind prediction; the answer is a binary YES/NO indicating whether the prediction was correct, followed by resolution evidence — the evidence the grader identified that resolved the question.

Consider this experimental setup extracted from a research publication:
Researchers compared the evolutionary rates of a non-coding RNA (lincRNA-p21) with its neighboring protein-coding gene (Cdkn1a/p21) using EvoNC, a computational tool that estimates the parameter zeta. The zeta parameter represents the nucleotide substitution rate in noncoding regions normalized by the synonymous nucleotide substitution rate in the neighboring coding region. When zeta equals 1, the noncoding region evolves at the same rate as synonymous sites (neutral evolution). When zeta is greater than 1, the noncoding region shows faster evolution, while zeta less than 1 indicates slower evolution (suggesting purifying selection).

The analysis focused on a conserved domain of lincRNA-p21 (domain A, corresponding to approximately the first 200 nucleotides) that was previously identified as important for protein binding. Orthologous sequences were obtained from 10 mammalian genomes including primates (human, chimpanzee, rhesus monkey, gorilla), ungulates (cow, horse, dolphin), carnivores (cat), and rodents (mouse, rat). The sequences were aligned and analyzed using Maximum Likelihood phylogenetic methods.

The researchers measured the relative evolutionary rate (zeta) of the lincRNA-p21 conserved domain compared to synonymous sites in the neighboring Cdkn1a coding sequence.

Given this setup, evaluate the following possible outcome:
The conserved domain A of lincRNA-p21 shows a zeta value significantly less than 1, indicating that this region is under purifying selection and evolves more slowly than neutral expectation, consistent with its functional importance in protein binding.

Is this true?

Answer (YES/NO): NO